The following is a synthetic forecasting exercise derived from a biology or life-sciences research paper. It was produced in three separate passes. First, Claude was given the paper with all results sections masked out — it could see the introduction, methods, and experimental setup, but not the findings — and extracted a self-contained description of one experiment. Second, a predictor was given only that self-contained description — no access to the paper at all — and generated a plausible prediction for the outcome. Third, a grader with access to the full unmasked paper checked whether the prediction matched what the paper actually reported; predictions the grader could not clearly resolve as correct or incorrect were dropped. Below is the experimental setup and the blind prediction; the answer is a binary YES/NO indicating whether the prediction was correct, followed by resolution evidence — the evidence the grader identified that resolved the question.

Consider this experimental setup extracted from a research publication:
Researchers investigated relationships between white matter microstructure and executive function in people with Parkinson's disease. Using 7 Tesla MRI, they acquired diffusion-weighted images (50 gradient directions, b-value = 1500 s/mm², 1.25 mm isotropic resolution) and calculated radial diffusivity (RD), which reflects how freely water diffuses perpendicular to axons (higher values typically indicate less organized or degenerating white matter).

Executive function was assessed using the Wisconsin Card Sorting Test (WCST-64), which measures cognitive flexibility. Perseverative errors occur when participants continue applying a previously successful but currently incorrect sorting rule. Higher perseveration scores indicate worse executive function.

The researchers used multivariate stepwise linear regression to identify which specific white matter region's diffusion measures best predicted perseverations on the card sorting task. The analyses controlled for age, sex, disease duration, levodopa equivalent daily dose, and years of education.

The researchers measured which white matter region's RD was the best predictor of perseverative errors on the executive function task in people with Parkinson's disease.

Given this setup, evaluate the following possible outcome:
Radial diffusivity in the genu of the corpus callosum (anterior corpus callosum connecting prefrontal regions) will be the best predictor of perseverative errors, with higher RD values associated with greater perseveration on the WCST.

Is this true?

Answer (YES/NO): NO